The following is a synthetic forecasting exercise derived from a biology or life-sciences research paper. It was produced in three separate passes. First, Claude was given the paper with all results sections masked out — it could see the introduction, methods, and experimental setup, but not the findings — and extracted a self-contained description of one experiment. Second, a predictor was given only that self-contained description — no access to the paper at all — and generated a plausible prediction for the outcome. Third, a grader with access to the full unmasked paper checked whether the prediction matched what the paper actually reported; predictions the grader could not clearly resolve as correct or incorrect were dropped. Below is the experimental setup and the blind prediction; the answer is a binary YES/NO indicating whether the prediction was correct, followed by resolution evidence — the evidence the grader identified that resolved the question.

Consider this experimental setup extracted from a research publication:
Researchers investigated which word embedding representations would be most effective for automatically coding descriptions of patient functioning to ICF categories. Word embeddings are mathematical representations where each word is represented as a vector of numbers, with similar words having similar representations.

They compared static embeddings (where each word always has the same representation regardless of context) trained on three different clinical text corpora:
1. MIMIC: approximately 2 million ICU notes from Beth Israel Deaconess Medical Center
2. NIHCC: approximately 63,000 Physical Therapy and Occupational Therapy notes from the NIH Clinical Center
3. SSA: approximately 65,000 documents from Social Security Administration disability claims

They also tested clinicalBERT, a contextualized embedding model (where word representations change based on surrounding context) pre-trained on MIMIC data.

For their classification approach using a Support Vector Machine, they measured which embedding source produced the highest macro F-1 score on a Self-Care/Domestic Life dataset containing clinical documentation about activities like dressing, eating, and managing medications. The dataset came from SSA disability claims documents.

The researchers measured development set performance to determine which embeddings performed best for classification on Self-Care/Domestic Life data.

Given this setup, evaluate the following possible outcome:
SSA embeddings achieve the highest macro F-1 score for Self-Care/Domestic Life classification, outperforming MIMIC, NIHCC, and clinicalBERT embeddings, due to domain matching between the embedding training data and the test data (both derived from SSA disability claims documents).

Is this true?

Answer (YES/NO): YES